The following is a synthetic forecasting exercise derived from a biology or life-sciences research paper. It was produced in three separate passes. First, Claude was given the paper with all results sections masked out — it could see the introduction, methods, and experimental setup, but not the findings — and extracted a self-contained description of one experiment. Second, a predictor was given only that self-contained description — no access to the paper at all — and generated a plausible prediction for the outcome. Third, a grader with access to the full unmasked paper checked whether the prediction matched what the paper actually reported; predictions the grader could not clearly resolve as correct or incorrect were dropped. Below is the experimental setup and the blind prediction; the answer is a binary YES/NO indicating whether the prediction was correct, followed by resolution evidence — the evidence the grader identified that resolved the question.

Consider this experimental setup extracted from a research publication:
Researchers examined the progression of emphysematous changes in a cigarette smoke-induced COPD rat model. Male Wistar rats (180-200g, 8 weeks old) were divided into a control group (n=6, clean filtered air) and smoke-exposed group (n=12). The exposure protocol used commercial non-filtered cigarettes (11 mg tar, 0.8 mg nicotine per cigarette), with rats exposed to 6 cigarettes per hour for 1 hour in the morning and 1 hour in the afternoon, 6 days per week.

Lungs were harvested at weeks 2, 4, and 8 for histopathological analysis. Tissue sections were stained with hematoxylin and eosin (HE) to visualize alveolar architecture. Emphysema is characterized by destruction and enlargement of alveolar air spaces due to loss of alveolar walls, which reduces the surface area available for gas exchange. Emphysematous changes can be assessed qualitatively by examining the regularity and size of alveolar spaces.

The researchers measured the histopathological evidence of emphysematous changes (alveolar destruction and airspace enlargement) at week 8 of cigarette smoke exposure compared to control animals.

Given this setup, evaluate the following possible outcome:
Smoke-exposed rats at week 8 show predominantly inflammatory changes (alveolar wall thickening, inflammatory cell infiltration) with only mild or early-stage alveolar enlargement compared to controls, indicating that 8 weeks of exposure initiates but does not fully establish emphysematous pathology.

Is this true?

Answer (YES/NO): NO